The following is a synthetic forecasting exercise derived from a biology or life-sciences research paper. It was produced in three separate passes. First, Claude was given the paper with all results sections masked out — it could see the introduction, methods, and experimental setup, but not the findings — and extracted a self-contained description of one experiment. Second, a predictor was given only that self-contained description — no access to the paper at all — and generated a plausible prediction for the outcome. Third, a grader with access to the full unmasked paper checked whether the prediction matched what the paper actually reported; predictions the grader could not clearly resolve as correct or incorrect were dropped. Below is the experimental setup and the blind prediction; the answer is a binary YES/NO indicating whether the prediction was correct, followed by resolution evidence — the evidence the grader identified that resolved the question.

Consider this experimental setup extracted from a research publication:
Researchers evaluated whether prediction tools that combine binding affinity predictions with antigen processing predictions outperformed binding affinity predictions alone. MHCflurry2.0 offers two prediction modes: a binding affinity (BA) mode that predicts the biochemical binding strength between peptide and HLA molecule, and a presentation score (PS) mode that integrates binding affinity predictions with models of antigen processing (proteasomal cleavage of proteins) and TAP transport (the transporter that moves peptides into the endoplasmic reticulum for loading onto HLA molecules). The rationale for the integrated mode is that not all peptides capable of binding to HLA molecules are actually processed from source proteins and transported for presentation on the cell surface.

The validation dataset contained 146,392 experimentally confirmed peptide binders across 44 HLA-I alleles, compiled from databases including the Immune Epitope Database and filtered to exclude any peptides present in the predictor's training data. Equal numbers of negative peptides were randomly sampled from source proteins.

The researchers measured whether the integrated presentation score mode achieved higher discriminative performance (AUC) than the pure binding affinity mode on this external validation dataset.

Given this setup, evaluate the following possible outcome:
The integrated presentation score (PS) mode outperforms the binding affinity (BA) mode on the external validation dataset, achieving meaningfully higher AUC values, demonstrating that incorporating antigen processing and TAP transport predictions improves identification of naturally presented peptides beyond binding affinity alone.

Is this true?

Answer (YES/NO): YES